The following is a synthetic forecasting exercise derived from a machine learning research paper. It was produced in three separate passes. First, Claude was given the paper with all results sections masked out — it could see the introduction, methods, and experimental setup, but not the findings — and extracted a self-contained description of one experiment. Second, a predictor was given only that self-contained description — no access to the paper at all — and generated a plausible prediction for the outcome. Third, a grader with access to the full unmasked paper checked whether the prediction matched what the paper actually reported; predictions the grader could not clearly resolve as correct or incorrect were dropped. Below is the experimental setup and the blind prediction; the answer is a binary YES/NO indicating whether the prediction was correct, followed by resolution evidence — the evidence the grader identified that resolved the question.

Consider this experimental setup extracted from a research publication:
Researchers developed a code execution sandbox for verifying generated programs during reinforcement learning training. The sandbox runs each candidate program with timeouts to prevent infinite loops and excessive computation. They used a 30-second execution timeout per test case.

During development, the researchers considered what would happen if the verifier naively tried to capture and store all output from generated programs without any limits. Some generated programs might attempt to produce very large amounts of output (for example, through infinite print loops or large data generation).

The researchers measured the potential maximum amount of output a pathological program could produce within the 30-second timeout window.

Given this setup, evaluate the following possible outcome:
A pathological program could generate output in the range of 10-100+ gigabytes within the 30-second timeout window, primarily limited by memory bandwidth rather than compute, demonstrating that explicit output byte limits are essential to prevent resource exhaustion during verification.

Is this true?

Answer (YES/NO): NO